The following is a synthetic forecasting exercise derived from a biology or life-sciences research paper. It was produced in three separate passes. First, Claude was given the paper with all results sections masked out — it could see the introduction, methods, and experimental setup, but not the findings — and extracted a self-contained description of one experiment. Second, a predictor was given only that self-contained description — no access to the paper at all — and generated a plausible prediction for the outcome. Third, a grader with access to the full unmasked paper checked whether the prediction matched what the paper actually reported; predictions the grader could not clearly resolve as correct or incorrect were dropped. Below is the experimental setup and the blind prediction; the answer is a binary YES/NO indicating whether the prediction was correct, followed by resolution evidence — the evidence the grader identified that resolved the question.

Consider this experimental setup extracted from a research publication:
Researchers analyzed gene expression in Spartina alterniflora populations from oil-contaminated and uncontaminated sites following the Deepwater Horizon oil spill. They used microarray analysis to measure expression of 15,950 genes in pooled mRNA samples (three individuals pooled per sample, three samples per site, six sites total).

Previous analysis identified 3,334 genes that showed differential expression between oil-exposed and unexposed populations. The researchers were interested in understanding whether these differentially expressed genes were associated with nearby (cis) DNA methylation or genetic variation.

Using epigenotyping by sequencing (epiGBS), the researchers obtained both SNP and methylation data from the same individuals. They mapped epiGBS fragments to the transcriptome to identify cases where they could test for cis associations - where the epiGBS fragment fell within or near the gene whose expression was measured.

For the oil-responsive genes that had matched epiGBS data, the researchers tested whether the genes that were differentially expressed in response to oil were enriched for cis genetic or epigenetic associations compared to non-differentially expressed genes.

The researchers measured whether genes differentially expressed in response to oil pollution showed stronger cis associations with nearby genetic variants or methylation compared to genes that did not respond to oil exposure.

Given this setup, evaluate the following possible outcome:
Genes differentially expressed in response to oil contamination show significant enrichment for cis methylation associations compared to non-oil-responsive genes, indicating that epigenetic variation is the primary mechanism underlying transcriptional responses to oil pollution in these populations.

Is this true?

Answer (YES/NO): NO